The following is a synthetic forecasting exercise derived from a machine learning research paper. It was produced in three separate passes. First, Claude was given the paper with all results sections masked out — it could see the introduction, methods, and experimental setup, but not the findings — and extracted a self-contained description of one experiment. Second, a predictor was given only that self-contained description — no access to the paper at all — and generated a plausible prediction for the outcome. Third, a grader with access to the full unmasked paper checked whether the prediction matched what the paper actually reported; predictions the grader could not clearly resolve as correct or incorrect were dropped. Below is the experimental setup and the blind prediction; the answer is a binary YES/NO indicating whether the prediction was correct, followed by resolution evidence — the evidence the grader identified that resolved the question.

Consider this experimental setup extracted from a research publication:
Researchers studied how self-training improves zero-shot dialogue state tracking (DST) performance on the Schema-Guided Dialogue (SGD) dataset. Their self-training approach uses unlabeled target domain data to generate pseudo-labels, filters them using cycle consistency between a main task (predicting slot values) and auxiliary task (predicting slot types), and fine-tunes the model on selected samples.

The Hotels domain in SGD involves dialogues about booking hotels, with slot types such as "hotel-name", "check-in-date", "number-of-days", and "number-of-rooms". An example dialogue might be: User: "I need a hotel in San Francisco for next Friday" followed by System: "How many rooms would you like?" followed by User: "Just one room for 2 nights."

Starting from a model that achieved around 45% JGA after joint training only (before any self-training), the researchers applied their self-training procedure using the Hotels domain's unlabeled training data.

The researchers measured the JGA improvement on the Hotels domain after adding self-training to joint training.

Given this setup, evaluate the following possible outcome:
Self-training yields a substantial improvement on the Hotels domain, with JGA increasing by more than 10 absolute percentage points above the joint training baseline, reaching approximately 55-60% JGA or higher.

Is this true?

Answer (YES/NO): YES